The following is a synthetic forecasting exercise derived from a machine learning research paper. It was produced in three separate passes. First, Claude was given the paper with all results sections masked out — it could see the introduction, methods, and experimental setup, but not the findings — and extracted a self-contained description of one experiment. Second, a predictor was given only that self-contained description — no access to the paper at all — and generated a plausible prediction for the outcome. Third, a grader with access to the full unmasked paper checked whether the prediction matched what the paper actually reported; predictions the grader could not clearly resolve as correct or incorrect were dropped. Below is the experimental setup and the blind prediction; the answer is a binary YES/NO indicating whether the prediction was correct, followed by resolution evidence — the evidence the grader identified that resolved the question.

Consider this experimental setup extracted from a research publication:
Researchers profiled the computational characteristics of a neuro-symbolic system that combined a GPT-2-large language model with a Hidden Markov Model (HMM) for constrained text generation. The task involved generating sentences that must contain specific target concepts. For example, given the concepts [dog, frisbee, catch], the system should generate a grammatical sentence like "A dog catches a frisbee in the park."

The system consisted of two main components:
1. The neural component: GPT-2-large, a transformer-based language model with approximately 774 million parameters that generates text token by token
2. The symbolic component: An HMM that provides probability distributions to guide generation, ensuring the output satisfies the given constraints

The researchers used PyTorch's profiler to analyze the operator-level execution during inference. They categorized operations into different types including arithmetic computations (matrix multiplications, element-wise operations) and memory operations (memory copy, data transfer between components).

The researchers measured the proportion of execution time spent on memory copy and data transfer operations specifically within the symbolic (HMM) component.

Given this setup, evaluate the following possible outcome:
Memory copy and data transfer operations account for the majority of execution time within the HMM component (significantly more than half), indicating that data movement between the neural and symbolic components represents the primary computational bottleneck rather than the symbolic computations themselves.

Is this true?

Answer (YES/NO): YES